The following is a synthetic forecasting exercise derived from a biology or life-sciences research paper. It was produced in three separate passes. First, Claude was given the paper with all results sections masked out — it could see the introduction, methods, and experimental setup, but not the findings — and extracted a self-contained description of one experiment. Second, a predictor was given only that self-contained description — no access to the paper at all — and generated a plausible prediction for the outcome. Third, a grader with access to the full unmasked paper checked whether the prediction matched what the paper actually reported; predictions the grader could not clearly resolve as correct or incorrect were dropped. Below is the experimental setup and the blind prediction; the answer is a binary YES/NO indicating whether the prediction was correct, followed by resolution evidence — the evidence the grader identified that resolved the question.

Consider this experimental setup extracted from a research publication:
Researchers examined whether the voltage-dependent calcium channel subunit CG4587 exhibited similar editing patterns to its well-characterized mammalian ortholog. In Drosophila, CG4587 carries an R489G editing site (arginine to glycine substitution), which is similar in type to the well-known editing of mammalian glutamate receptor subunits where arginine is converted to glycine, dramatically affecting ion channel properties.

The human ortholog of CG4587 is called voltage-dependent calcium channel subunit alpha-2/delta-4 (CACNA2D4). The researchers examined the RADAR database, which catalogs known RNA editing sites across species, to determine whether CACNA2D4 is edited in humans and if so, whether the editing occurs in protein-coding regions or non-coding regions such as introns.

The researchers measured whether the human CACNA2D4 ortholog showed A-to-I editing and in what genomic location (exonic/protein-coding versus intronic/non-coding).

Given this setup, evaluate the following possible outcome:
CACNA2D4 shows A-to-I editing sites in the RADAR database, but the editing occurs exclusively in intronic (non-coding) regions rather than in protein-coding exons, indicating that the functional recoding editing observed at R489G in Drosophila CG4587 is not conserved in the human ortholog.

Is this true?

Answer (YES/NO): YES